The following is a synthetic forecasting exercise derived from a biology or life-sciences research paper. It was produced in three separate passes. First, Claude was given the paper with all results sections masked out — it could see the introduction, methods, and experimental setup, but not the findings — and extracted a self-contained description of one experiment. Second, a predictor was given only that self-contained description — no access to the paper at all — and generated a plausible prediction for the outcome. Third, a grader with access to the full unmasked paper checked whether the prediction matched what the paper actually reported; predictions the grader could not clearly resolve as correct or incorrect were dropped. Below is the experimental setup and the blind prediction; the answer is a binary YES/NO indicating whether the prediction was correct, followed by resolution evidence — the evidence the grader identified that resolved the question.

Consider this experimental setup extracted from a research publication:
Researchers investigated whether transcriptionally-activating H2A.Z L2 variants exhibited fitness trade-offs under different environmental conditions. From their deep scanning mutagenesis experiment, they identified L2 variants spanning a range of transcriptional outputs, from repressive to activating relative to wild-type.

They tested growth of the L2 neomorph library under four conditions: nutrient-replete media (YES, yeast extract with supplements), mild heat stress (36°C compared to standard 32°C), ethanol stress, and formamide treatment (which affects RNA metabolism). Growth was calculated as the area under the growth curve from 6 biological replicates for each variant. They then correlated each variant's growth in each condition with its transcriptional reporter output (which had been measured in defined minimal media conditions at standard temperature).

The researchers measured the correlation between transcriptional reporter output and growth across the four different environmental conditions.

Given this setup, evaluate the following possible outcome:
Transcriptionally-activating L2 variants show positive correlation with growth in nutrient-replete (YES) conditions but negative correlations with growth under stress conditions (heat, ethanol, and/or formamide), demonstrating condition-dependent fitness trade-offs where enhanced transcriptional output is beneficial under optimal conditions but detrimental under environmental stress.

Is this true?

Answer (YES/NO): YES